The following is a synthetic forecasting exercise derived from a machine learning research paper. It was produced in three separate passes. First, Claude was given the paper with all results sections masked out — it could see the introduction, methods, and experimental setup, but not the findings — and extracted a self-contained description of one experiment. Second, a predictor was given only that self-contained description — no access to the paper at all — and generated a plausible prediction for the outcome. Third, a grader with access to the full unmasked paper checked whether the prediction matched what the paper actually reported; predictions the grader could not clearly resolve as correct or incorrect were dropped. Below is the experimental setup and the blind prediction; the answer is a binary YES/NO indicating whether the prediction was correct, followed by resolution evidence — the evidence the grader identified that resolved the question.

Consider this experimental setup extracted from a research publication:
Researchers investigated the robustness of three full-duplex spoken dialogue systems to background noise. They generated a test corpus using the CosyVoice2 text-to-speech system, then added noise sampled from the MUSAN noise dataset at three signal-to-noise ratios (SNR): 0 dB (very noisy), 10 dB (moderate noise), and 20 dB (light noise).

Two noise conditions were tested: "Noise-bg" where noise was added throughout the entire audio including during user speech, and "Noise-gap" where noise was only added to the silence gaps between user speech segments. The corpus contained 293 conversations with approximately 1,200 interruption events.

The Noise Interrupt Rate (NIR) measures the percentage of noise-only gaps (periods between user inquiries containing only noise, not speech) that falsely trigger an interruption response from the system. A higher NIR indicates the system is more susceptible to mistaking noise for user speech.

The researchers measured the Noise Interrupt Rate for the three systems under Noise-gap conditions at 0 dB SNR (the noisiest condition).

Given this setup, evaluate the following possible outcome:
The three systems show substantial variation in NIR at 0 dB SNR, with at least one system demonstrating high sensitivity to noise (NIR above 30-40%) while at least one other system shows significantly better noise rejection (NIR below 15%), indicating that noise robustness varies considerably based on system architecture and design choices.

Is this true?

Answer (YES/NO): YES